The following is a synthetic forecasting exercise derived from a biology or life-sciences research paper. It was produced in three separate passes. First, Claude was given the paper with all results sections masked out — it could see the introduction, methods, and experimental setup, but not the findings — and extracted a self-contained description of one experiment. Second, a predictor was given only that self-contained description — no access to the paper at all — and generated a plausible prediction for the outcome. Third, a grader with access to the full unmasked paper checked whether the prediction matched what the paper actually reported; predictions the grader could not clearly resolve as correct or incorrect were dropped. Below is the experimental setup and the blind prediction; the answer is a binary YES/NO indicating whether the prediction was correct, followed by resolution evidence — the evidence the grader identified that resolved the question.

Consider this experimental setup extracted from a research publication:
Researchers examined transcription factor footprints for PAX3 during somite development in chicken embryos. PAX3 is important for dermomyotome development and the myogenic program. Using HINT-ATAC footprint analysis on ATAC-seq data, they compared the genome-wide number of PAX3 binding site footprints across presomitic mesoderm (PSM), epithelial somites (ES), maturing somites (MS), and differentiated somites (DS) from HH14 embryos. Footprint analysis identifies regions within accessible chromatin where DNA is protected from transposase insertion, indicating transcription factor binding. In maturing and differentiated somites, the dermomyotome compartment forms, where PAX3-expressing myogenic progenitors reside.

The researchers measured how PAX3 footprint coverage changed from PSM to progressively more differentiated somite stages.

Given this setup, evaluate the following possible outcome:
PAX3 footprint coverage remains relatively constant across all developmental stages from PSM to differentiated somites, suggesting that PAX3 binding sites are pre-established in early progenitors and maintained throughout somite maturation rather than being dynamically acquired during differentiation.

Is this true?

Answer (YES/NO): NO